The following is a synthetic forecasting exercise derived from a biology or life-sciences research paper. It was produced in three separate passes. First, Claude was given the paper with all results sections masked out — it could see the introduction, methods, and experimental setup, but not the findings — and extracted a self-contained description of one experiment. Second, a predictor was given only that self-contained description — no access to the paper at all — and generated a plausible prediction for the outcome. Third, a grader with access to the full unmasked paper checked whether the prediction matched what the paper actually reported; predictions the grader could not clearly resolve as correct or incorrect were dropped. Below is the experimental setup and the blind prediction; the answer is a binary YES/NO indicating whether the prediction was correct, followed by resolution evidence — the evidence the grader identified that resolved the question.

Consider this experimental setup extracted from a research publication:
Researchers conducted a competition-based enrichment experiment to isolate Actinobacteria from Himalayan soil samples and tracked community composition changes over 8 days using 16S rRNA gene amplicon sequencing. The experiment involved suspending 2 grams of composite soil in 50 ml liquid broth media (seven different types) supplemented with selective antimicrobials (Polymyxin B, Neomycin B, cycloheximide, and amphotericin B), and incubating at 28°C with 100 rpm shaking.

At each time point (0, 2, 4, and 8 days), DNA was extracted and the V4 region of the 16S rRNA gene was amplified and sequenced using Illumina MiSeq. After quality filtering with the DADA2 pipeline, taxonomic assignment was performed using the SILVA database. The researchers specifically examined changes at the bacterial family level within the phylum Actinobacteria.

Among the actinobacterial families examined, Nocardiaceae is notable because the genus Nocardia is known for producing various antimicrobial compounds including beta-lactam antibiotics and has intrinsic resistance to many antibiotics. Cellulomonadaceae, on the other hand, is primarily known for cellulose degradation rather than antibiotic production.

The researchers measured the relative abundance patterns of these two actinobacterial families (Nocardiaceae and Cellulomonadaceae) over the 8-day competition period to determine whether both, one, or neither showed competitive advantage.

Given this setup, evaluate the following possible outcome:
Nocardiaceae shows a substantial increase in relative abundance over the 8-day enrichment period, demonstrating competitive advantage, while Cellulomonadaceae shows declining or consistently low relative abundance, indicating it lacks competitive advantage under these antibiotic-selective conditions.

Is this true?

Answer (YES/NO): NO